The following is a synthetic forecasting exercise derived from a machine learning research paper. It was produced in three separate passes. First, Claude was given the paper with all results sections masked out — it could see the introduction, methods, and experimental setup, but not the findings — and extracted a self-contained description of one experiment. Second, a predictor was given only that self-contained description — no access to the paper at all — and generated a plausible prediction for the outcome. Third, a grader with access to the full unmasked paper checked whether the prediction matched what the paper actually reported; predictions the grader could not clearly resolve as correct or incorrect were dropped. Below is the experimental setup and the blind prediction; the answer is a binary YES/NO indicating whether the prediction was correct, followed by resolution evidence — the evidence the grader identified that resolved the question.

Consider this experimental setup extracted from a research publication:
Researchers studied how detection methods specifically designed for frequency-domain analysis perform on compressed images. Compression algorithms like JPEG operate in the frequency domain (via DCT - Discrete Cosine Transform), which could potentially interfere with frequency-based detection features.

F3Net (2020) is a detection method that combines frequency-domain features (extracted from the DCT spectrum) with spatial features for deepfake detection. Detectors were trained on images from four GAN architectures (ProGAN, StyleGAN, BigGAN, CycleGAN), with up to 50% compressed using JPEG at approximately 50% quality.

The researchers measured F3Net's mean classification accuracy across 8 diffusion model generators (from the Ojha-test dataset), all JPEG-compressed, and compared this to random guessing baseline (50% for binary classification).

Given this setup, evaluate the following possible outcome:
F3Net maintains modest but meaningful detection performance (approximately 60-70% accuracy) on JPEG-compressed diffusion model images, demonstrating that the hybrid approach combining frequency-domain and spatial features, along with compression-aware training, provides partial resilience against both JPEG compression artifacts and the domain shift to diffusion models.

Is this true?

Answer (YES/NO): NO